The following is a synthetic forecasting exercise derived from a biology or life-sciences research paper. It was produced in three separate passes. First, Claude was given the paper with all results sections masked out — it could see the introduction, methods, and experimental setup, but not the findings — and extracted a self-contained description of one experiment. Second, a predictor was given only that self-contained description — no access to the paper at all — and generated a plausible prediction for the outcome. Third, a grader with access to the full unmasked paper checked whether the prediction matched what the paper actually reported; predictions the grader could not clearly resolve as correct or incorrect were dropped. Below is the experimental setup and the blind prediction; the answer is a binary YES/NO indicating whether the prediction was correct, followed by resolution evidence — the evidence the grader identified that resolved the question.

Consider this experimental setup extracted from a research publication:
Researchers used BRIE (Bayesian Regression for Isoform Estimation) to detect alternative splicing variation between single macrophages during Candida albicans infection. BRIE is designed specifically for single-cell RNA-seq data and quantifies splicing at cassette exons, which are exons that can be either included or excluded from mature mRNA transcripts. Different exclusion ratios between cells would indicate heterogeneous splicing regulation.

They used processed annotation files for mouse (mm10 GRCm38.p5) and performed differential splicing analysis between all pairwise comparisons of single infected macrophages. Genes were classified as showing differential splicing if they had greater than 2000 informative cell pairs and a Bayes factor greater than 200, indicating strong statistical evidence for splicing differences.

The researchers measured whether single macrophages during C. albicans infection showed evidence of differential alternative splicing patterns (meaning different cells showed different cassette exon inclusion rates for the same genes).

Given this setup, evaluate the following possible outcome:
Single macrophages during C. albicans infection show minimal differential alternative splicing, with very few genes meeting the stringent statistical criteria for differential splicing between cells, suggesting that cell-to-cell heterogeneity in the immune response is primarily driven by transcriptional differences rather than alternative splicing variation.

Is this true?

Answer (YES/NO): NO